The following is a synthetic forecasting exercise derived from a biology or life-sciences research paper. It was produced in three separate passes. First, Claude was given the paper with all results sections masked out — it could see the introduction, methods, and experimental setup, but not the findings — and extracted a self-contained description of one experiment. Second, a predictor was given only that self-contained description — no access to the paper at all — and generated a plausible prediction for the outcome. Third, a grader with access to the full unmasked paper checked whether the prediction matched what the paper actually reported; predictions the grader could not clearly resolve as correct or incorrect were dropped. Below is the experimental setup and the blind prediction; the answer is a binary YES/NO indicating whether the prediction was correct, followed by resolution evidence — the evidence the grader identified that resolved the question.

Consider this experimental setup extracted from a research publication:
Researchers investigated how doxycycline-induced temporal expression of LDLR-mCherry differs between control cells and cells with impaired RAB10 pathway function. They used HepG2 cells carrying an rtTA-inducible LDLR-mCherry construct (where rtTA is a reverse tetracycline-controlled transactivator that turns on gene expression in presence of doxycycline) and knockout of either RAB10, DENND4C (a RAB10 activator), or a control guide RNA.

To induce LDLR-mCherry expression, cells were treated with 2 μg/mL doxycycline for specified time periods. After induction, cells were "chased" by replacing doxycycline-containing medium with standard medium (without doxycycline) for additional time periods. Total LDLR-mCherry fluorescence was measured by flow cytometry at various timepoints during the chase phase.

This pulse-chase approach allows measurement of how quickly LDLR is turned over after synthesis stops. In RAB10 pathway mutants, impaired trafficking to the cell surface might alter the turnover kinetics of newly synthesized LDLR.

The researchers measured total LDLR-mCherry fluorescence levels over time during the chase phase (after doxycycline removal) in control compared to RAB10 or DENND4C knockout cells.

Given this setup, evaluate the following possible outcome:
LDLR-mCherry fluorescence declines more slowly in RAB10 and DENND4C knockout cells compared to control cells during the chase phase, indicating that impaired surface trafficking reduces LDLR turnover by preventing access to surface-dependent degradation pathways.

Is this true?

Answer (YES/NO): NO